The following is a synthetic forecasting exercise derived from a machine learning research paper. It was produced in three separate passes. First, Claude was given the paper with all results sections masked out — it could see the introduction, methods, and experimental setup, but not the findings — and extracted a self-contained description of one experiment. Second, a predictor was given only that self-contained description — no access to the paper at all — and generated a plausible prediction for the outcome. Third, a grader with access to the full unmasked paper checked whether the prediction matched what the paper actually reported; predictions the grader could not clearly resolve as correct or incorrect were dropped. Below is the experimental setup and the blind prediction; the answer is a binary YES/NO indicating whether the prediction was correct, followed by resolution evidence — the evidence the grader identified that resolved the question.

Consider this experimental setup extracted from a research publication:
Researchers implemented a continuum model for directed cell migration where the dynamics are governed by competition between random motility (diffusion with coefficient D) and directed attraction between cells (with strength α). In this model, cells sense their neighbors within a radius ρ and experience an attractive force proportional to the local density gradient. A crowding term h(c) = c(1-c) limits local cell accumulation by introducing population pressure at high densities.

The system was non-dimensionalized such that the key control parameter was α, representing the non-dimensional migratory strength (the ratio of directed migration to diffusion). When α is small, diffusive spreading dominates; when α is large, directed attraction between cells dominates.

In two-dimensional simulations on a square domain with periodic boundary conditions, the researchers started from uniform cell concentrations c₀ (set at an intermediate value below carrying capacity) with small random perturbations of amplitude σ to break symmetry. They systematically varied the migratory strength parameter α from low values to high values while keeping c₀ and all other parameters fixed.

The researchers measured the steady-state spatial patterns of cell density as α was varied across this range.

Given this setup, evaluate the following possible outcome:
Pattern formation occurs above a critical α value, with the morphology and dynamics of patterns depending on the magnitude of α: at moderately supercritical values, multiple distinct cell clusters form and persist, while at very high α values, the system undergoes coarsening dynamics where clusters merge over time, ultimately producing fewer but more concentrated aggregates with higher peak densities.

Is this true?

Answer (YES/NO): NO